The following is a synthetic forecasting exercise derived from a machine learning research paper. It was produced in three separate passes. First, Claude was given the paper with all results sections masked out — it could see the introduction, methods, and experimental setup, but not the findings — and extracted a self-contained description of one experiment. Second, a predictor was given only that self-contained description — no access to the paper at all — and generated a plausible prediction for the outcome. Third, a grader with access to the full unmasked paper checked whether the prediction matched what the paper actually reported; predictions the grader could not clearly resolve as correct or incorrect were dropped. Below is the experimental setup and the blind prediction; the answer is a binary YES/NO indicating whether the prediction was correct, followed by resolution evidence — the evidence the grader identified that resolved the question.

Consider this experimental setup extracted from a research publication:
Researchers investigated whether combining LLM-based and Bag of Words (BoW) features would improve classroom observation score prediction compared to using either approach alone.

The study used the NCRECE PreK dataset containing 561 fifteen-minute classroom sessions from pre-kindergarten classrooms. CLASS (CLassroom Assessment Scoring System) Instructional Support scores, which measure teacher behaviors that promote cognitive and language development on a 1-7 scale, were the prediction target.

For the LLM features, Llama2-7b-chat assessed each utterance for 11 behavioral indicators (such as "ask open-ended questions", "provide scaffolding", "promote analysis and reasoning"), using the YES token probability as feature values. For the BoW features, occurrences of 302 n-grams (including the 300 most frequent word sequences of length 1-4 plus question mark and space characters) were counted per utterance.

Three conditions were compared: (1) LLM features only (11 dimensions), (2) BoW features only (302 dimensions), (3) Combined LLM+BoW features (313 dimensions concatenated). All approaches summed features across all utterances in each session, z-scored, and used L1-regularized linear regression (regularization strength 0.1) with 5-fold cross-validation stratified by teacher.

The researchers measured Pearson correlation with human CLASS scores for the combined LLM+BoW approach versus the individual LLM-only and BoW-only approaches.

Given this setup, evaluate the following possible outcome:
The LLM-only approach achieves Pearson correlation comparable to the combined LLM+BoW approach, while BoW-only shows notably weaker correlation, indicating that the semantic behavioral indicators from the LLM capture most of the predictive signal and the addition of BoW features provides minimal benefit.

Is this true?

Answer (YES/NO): NO